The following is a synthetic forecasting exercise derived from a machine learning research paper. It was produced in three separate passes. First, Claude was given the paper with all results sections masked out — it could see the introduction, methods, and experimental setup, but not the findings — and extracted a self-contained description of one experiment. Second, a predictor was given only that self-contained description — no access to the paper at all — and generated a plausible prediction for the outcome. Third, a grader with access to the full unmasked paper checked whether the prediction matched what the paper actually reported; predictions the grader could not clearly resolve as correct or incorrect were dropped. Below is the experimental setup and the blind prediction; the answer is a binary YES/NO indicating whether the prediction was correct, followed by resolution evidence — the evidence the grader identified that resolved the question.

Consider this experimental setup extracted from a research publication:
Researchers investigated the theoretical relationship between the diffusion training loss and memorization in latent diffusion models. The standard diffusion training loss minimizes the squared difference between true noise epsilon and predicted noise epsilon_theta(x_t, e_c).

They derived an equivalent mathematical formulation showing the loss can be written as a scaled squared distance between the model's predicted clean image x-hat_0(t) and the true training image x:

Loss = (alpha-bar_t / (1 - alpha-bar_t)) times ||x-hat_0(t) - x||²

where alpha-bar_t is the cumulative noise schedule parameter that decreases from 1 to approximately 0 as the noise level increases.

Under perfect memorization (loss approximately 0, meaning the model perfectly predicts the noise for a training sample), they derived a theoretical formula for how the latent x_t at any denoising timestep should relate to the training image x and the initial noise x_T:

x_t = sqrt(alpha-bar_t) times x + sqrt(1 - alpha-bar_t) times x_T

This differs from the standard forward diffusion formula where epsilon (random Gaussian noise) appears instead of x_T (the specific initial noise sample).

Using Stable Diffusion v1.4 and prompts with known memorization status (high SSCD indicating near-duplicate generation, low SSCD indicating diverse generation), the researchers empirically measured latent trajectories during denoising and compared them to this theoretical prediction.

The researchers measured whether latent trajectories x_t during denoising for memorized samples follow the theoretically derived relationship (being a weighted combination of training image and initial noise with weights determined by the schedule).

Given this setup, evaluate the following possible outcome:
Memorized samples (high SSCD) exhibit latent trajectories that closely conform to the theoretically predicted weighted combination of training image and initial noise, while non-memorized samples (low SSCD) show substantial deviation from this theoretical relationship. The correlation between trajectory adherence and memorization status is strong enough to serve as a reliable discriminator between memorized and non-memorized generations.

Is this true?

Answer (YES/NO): NO